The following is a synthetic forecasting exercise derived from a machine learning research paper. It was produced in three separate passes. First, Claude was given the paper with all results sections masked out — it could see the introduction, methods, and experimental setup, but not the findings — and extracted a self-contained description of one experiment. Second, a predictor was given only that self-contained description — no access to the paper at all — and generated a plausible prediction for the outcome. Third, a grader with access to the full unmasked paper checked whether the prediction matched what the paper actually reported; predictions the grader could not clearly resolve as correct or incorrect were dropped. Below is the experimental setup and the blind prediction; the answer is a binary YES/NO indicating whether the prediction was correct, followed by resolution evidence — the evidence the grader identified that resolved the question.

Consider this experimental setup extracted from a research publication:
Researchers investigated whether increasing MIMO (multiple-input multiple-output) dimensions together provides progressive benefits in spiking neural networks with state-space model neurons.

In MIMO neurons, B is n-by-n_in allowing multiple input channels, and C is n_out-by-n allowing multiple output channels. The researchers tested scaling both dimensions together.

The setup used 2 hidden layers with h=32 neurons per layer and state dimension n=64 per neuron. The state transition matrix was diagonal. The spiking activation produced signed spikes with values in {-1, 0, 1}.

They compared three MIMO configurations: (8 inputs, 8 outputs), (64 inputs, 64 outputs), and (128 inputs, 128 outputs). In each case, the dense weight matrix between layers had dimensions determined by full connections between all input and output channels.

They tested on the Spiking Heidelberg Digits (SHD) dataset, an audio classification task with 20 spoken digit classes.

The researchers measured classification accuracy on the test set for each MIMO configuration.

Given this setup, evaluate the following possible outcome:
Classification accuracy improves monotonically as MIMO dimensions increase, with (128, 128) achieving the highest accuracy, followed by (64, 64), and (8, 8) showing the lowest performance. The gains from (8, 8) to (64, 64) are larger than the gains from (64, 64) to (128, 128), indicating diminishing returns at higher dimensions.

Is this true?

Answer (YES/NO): YES